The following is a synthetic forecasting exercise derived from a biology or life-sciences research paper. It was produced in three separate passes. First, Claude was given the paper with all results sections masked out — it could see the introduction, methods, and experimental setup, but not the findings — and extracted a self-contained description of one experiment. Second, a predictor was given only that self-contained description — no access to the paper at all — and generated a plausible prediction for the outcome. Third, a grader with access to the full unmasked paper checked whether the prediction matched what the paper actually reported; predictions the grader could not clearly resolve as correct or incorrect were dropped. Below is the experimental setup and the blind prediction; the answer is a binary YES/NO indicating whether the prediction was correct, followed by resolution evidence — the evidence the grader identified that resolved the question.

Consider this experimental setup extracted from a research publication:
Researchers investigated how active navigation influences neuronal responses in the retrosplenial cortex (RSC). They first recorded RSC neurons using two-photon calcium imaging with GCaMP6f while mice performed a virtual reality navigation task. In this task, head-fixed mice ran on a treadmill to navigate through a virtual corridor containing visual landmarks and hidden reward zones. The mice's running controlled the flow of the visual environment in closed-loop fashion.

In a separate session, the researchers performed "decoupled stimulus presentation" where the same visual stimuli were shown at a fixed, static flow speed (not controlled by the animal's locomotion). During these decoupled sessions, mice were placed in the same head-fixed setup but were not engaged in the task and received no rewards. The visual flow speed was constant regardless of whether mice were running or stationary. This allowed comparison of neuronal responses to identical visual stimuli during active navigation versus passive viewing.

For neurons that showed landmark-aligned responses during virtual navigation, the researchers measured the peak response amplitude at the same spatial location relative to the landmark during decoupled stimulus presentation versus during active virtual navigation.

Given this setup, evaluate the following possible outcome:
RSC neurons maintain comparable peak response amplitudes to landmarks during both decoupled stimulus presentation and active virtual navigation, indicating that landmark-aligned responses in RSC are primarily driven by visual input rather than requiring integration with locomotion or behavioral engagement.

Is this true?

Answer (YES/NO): NO